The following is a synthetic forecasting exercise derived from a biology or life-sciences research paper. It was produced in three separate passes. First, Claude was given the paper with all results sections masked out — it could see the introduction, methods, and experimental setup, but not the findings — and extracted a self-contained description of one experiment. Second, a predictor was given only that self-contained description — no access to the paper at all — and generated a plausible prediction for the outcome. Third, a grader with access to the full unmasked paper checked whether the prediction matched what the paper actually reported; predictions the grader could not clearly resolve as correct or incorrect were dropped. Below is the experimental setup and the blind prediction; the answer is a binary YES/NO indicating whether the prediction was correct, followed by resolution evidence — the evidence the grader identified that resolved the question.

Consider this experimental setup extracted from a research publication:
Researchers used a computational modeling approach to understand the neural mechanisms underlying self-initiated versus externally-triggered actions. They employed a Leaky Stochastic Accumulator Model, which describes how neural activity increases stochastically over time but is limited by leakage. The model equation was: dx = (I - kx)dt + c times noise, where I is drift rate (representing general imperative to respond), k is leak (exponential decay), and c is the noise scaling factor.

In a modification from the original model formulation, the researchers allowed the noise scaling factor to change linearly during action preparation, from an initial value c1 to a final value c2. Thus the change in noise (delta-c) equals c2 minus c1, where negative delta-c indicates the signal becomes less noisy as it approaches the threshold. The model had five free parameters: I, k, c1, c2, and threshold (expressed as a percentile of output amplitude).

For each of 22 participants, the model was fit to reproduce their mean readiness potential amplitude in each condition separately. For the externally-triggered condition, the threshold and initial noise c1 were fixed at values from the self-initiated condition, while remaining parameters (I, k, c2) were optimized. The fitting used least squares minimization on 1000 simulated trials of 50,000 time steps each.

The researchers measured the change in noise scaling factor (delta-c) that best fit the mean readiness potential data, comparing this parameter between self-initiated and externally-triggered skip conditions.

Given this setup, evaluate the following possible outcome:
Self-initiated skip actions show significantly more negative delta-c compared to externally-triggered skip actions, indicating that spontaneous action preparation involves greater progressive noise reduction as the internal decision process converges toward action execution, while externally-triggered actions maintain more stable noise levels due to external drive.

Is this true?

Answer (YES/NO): YES